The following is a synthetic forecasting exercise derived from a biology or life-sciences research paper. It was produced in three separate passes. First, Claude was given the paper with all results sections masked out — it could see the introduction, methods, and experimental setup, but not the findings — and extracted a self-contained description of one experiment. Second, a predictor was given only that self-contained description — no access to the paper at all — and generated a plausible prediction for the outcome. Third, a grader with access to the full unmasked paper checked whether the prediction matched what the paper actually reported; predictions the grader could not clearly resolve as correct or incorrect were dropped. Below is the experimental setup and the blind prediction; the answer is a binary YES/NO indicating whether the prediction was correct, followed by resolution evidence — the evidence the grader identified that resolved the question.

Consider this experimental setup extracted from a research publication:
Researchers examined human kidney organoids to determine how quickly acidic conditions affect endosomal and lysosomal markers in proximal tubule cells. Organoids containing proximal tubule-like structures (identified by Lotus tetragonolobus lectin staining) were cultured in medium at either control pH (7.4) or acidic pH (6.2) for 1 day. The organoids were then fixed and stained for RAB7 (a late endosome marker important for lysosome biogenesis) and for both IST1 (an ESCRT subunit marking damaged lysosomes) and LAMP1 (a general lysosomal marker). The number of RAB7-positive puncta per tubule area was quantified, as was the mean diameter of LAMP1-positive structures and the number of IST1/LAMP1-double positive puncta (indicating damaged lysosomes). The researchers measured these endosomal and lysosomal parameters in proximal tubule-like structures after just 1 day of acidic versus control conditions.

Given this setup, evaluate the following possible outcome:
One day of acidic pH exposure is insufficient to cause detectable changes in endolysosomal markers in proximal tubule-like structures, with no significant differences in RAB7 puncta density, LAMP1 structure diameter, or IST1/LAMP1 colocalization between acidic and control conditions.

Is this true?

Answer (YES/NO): NO